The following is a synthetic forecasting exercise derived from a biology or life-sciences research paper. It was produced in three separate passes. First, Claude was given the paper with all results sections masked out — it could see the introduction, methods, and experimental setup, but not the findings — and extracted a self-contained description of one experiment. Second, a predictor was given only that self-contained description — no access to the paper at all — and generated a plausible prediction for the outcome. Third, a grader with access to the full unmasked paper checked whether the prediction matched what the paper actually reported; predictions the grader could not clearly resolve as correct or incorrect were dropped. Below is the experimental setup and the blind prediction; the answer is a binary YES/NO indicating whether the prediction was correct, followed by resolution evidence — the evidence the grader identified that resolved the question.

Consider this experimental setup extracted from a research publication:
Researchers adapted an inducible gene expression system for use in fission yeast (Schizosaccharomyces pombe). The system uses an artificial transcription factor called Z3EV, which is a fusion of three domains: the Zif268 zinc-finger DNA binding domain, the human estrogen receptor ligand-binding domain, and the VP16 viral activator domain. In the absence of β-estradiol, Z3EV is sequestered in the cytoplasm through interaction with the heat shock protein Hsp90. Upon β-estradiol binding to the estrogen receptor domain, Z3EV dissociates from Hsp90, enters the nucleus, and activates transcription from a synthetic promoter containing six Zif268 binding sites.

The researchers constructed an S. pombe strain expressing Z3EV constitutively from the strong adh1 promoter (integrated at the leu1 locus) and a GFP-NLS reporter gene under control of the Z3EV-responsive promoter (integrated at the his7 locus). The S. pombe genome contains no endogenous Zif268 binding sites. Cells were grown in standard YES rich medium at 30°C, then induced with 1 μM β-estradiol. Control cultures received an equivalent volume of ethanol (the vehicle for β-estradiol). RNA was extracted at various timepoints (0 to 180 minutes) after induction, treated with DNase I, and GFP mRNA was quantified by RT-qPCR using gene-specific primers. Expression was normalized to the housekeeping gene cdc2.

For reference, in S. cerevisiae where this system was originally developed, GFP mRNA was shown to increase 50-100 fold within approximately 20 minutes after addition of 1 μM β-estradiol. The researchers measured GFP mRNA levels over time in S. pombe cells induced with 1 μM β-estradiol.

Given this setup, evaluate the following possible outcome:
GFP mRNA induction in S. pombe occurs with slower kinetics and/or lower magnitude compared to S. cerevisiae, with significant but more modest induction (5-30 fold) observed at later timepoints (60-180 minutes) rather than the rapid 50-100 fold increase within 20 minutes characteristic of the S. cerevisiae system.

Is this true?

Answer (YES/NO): NO